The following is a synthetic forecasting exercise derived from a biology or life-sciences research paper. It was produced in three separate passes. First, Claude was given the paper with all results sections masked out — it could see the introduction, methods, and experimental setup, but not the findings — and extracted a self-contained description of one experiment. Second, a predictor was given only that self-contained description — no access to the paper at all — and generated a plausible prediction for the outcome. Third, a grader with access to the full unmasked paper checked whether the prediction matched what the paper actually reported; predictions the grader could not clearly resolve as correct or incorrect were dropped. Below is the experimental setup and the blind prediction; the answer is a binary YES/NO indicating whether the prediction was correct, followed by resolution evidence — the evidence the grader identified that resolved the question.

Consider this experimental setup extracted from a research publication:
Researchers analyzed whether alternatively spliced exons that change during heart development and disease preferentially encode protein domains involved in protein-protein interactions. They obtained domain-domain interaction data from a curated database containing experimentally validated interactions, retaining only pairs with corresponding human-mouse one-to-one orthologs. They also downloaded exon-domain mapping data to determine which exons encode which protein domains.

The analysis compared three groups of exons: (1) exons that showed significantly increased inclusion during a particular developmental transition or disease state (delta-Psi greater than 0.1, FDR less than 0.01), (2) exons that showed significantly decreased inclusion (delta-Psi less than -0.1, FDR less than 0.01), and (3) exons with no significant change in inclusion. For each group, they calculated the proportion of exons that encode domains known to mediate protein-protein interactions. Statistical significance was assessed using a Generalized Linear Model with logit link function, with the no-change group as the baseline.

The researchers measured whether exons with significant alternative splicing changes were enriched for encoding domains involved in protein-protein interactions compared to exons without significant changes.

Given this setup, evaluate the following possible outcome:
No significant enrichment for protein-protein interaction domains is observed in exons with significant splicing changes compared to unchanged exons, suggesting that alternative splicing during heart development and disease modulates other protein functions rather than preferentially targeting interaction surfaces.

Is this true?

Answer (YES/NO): YES